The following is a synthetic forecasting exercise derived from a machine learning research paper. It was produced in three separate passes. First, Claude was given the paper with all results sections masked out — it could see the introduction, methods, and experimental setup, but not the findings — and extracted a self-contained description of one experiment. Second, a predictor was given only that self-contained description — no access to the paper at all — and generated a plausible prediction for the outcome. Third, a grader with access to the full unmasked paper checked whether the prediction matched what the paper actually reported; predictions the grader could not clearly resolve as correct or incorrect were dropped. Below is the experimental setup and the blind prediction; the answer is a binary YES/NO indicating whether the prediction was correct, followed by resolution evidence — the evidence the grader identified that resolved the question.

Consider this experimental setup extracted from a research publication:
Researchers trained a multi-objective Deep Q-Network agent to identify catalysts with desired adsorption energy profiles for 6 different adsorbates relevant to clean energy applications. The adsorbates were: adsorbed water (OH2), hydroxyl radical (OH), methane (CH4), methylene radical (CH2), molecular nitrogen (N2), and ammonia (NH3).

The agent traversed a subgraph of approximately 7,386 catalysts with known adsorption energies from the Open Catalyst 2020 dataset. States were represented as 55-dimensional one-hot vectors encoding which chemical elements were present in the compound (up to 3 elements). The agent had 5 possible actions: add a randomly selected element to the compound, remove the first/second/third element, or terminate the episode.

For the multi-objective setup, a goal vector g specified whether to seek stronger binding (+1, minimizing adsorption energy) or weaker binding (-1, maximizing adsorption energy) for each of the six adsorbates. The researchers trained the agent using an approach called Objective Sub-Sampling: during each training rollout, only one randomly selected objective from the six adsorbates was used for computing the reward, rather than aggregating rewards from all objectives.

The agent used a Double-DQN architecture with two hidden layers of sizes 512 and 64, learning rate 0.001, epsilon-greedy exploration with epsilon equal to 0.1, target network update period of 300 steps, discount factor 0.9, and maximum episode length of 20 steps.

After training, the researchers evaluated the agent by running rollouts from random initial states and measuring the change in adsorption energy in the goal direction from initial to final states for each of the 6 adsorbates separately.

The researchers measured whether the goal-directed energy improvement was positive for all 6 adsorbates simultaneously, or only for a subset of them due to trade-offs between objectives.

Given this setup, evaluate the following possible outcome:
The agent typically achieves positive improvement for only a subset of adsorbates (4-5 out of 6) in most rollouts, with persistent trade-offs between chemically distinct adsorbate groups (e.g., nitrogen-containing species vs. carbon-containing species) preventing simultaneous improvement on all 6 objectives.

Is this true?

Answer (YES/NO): NO